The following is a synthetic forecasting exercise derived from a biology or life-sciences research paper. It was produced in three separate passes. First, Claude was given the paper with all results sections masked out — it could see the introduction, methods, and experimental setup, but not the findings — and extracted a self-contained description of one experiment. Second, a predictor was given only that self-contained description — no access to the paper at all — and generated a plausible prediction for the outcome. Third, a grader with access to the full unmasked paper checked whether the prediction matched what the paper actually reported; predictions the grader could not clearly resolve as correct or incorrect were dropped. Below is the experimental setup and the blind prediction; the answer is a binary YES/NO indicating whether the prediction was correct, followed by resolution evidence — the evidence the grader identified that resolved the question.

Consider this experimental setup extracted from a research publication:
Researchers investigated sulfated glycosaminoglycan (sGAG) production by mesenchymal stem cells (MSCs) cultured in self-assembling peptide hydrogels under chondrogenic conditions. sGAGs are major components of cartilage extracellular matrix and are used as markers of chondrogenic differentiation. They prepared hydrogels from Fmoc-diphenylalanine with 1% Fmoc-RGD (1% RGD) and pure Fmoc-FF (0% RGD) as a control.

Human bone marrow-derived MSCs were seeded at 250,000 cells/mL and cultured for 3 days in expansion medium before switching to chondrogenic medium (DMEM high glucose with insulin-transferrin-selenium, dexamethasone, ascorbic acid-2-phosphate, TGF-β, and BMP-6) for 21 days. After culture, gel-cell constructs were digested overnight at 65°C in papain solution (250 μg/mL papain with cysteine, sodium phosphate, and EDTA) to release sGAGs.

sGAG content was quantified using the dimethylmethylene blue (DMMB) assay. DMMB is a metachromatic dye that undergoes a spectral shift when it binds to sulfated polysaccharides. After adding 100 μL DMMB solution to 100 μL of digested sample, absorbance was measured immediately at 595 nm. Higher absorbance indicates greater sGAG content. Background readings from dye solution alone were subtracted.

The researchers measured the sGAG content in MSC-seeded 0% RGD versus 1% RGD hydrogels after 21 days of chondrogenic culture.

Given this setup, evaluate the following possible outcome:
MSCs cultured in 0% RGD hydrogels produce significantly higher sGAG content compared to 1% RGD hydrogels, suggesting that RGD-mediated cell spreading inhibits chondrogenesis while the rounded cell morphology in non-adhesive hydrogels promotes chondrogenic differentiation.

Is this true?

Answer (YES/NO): NO